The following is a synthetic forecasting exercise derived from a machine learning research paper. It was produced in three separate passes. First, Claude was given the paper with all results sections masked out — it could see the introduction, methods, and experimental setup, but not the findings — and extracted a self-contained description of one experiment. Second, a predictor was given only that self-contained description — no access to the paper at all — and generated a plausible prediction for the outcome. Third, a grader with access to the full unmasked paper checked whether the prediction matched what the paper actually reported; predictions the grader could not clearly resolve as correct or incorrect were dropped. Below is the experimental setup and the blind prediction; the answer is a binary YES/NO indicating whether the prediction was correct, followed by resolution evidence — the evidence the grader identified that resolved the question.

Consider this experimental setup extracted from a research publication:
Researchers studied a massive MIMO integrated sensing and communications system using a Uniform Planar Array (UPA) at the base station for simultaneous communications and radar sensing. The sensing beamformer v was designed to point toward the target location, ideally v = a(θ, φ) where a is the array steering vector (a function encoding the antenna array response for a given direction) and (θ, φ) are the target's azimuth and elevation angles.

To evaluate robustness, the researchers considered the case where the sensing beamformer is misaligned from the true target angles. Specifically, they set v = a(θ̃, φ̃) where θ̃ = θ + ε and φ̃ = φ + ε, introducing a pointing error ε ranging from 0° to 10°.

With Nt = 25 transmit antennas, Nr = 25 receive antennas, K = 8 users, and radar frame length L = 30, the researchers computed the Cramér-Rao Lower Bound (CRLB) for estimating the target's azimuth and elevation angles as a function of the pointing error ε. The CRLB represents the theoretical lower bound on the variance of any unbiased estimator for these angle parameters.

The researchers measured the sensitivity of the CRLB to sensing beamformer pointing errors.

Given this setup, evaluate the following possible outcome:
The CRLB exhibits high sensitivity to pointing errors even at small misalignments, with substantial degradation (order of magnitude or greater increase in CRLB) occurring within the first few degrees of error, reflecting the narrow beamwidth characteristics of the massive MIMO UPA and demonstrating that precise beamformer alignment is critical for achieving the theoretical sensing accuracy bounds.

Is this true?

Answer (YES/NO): NO